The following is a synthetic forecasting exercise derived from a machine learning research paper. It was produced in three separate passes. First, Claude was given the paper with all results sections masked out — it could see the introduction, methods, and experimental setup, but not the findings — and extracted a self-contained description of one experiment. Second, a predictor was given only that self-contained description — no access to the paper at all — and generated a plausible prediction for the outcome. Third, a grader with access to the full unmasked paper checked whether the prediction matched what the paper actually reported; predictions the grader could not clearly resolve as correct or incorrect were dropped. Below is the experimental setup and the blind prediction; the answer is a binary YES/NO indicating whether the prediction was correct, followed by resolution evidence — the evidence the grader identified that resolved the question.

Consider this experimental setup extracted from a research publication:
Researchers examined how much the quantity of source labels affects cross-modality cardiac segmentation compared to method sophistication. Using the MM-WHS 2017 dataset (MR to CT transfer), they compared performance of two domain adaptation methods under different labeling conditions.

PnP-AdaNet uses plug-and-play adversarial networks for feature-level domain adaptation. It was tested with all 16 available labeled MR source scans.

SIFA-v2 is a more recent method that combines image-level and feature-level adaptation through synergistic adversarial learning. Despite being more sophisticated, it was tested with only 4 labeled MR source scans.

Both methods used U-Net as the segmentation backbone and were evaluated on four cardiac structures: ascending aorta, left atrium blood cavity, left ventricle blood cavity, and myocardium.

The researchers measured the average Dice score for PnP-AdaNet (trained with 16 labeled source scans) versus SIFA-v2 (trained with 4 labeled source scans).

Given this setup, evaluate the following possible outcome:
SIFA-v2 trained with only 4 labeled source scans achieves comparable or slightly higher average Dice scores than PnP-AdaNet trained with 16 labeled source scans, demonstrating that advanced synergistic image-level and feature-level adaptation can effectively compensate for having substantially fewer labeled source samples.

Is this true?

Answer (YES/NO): NO